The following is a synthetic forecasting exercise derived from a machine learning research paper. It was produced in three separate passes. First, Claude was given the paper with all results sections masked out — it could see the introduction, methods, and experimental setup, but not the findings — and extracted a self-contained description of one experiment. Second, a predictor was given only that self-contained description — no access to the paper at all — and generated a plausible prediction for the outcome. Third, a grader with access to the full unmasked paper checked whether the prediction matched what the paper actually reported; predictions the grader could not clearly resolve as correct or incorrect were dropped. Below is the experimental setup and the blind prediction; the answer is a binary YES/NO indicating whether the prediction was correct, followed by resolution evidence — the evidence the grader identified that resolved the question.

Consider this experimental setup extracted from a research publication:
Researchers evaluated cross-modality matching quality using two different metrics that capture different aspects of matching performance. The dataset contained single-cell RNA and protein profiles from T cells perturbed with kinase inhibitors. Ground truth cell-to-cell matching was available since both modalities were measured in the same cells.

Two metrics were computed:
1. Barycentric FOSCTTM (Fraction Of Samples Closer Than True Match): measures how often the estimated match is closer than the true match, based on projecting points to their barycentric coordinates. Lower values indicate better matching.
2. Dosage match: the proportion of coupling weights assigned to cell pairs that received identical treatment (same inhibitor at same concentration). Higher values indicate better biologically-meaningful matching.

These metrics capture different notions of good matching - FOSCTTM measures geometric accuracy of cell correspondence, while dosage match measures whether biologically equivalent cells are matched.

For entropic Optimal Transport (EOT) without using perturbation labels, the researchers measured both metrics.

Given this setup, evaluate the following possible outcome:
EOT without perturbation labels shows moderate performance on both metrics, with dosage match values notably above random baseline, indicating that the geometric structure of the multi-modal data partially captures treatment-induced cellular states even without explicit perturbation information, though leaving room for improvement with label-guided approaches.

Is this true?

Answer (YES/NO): NO